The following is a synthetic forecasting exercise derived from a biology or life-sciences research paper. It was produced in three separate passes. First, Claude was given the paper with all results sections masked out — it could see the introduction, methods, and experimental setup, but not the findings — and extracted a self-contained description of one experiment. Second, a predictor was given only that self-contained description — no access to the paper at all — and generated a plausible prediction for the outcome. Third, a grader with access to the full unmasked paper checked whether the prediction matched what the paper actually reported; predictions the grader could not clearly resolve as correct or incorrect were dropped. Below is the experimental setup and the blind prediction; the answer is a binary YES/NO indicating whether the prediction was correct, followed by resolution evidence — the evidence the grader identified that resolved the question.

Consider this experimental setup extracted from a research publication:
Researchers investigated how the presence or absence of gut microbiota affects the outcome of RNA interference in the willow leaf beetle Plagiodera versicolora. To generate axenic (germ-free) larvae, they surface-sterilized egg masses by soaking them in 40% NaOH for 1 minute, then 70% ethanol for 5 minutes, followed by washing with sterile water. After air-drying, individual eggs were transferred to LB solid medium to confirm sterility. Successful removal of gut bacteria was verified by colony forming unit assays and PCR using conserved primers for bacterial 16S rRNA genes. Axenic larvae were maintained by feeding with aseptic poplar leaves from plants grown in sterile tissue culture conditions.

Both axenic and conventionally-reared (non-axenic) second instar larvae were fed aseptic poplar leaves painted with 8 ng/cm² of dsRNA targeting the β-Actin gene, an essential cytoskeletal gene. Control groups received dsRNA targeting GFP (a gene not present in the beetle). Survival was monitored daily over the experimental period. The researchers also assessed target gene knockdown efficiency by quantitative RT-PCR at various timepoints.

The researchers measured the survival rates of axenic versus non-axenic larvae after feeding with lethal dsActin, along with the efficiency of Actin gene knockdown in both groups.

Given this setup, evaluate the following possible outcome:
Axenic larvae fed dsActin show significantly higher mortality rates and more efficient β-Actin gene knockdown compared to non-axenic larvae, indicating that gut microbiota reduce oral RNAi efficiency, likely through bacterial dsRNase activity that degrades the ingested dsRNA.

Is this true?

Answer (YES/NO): NO